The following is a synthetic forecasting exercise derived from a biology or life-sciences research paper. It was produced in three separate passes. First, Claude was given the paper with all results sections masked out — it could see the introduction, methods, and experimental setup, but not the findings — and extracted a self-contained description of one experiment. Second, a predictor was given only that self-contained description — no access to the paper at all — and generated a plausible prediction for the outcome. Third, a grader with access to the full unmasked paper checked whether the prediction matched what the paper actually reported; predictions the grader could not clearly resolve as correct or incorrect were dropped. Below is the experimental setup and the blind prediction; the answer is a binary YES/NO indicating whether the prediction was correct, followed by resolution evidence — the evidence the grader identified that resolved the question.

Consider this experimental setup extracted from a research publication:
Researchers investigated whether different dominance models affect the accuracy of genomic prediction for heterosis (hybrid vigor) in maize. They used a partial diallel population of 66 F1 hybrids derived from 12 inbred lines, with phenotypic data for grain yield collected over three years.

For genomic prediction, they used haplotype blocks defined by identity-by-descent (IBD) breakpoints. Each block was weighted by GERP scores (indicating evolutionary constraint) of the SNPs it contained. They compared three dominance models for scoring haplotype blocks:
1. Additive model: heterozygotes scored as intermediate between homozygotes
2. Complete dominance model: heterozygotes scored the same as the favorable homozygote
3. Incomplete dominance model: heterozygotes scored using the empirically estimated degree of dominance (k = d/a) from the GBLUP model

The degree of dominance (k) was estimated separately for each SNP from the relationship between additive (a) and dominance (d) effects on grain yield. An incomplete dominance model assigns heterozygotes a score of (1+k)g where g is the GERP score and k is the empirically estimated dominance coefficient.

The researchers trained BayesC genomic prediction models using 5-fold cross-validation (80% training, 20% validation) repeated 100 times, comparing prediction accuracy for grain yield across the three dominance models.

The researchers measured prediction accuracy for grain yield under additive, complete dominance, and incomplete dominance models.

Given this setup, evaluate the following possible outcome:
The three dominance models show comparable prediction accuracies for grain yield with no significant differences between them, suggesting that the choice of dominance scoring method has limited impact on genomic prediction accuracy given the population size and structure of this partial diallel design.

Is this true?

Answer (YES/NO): NO